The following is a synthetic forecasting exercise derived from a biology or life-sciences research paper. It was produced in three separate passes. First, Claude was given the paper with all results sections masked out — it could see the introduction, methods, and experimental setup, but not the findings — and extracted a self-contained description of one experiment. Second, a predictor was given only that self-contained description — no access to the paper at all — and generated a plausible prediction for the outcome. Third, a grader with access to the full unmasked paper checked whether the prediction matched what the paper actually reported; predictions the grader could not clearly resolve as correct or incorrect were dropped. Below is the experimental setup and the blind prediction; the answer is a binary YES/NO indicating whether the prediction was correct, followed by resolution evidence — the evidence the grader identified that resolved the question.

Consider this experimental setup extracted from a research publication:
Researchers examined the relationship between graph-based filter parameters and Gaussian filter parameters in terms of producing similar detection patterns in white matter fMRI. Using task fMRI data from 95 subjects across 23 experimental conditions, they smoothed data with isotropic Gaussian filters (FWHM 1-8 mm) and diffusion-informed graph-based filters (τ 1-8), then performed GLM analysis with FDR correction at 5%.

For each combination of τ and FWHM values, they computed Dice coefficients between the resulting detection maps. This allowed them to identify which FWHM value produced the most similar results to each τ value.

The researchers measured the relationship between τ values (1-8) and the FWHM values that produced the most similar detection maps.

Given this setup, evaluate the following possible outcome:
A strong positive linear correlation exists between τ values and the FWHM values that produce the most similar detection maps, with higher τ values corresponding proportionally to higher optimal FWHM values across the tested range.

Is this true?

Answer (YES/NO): NO